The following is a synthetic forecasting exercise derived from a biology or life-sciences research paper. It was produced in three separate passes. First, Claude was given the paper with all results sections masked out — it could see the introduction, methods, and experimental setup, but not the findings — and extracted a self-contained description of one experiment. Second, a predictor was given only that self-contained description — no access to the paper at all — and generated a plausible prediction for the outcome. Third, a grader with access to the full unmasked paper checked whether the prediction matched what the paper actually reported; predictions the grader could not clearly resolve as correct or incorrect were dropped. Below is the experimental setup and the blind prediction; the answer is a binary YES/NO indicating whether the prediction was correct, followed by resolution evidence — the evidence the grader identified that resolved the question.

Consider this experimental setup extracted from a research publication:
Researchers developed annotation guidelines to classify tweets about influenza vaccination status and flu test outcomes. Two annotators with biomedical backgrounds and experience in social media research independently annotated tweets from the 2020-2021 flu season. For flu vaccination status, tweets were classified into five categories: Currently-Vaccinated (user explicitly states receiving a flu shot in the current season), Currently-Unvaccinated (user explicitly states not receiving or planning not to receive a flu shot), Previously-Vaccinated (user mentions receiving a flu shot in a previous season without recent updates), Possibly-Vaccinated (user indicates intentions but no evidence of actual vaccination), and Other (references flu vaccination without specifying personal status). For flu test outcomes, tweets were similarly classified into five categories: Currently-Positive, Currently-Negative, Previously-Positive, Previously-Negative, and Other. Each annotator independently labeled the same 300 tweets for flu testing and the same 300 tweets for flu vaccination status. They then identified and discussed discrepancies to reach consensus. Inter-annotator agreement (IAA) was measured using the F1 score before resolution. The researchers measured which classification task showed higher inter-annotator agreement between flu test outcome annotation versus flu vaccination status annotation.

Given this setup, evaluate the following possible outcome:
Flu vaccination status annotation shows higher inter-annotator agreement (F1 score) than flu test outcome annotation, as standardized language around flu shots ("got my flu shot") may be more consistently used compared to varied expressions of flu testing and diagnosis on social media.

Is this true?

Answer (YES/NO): NO